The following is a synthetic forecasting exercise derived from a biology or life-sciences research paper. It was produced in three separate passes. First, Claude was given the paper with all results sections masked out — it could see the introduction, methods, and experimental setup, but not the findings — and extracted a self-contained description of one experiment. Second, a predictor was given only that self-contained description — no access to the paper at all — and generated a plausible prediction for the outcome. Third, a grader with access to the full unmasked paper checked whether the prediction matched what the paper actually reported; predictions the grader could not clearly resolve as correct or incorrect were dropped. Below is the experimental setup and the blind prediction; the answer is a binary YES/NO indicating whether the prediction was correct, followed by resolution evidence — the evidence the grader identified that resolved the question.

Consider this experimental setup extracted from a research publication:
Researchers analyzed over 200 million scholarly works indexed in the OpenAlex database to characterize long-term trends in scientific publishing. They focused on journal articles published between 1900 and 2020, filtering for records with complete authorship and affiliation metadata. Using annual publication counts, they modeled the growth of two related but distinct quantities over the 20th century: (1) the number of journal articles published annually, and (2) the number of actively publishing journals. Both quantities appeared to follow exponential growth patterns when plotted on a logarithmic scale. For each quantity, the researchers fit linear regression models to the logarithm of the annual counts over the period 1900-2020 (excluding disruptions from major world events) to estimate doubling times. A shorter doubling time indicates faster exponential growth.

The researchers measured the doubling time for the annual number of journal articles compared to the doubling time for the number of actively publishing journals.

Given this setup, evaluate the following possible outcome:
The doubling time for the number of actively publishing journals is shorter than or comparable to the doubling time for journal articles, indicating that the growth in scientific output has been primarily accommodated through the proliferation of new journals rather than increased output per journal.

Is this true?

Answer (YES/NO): NO